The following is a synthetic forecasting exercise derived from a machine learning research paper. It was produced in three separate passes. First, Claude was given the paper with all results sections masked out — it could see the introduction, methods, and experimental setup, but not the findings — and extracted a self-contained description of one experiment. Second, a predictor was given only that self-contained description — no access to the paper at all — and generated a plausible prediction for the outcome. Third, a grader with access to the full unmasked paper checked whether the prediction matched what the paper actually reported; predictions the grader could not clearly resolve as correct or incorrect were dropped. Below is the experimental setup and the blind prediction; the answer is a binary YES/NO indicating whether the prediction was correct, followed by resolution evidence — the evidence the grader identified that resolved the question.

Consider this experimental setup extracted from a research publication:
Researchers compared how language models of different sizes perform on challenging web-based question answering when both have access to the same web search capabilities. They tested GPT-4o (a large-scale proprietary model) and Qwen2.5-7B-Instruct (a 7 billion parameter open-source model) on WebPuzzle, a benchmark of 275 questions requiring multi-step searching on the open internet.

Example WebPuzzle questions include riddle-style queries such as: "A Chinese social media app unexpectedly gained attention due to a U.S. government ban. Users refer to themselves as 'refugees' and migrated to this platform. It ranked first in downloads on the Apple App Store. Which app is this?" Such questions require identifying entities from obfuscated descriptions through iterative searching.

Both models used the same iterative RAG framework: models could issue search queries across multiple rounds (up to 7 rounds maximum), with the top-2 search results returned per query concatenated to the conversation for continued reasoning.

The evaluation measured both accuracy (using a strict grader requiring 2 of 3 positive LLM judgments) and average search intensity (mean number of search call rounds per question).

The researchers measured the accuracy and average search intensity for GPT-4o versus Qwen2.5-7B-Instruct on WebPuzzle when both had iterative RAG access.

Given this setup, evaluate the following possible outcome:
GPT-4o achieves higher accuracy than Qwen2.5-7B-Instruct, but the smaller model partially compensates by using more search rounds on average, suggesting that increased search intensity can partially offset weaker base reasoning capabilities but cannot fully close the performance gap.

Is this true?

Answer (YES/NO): NO